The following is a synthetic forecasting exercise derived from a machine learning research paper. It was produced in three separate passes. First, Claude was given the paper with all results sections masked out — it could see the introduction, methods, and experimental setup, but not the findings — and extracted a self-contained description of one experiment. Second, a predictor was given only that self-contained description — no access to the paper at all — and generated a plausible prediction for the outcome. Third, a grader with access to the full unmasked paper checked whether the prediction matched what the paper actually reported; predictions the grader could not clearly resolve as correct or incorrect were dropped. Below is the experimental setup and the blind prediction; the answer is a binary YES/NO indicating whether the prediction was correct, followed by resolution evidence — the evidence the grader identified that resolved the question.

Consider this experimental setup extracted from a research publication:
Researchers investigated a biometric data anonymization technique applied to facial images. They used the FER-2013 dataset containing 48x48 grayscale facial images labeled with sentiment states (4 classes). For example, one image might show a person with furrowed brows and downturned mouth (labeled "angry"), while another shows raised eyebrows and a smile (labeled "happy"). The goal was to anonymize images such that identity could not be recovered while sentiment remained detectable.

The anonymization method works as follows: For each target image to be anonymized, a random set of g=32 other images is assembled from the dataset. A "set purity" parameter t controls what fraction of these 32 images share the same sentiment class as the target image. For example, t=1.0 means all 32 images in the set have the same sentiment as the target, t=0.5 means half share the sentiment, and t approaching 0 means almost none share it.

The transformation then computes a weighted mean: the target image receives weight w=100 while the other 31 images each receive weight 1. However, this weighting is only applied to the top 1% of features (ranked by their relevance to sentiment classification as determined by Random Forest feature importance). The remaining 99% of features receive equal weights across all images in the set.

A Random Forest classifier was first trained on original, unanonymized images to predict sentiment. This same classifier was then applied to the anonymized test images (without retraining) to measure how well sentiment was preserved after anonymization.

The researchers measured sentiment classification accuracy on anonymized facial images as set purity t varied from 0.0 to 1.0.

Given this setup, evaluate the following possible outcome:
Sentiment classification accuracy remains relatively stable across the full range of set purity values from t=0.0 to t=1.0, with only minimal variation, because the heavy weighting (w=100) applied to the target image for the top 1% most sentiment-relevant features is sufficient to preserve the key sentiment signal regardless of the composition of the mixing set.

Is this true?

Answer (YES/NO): NO